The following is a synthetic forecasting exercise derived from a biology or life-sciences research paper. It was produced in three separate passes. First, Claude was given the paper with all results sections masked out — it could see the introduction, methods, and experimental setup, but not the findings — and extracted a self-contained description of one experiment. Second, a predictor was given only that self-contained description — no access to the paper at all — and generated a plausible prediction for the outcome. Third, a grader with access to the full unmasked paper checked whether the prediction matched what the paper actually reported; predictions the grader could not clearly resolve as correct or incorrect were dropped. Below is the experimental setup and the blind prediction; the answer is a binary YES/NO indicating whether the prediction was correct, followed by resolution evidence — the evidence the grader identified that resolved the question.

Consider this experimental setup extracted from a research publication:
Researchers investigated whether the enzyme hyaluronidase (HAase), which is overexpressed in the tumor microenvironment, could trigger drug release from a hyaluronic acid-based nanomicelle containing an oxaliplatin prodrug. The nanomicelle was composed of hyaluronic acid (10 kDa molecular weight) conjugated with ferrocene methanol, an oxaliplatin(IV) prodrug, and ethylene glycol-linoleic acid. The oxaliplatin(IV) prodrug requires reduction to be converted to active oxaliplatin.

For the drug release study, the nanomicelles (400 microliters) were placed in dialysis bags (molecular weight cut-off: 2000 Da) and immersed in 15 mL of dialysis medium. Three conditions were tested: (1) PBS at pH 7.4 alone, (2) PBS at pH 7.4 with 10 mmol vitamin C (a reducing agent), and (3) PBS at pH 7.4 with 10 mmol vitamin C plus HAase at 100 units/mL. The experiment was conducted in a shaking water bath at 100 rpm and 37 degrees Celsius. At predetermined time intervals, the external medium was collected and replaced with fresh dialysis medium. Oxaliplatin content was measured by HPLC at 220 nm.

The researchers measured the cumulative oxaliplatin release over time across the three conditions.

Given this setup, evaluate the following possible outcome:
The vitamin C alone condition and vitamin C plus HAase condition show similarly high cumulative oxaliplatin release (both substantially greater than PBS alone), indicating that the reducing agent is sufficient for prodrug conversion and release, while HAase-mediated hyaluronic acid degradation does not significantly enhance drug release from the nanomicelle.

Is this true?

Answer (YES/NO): NO